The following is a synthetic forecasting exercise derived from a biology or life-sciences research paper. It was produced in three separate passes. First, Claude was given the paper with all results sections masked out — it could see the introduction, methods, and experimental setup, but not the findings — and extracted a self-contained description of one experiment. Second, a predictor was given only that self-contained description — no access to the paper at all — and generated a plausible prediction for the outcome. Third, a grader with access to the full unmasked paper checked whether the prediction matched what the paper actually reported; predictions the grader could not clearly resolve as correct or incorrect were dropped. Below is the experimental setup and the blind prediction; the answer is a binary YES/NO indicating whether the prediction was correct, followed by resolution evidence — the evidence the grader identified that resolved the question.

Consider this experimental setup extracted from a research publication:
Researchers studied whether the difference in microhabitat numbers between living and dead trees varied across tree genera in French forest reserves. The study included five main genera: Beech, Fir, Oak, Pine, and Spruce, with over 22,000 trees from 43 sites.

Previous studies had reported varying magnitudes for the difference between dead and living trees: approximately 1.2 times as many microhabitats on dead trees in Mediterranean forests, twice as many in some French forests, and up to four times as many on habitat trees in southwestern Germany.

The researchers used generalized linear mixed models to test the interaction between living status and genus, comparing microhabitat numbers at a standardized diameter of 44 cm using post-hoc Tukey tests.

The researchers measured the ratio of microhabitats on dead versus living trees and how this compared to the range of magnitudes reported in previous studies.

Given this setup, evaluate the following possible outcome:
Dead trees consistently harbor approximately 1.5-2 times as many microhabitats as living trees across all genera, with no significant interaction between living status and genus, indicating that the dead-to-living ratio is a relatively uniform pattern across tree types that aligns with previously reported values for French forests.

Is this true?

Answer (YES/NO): NO